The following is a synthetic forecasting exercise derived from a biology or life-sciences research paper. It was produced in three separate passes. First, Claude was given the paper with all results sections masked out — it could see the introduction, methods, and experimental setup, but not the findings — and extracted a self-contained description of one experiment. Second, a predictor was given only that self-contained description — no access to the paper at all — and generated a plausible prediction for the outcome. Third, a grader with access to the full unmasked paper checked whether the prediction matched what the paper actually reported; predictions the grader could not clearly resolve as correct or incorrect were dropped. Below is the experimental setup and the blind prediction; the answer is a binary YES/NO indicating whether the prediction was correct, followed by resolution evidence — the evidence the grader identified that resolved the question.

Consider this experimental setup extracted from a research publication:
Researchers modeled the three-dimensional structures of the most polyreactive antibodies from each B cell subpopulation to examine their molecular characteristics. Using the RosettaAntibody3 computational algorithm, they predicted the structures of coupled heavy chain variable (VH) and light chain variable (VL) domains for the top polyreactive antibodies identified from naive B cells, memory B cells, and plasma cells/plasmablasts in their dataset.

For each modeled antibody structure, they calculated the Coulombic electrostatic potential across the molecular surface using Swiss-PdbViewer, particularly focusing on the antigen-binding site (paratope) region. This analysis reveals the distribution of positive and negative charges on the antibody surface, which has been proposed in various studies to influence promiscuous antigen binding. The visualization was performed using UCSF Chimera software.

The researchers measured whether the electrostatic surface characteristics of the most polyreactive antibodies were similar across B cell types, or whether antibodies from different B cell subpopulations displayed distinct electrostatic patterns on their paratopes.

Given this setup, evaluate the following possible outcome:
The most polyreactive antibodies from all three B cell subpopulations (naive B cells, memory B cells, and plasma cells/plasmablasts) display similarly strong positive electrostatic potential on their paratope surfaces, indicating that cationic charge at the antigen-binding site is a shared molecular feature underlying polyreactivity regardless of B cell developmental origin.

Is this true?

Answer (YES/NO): NO